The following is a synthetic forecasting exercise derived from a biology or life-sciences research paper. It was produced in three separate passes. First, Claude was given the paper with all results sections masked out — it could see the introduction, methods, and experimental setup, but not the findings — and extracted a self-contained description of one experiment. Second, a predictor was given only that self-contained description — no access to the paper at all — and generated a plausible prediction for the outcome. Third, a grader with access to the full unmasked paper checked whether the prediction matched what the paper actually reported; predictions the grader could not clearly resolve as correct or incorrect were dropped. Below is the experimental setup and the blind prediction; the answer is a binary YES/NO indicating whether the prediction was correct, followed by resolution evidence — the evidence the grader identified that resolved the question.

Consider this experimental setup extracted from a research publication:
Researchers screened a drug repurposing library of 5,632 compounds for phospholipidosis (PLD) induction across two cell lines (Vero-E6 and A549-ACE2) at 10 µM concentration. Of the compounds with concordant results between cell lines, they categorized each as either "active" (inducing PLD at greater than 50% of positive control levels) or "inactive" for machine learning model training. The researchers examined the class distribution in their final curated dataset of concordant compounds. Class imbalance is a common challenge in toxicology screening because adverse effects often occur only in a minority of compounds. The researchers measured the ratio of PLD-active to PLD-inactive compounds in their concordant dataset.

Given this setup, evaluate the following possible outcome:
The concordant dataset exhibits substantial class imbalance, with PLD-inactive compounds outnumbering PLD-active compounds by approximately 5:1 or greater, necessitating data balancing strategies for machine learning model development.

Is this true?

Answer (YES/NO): YES